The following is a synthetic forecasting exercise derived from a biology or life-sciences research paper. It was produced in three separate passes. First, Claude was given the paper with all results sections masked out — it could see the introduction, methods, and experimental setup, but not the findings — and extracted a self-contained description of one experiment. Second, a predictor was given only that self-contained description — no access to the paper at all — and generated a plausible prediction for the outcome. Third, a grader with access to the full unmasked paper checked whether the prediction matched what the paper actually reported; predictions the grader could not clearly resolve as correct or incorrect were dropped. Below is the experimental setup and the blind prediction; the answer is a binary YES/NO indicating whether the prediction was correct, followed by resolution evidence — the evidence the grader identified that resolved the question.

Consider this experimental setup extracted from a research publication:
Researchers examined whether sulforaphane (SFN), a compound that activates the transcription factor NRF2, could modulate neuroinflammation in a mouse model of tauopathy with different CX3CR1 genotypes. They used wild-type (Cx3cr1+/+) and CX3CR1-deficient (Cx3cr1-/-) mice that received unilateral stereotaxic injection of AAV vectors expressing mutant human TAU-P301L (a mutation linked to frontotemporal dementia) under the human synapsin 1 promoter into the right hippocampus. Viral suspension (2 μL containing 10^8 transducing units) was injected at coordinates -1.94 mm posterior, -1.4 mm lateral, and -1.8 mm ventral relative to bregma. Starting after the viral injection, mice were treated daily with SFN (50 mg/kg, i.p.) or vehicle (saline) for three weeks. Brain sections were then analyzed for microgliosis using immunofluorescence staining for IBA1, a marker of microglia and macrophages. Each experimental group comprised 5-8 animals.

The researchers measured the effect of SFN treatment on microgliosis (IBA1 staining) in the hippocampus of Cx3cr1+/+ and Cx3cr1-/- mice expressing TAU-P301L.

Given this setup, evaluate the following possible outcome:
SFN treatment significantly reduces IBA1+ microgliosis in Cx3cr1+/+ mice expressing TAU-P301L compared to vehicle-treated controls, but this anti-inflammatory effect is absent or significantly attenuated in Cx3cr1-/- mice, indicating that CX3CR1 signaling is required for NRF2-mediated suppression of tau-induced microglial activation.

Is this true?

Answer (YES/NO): YES